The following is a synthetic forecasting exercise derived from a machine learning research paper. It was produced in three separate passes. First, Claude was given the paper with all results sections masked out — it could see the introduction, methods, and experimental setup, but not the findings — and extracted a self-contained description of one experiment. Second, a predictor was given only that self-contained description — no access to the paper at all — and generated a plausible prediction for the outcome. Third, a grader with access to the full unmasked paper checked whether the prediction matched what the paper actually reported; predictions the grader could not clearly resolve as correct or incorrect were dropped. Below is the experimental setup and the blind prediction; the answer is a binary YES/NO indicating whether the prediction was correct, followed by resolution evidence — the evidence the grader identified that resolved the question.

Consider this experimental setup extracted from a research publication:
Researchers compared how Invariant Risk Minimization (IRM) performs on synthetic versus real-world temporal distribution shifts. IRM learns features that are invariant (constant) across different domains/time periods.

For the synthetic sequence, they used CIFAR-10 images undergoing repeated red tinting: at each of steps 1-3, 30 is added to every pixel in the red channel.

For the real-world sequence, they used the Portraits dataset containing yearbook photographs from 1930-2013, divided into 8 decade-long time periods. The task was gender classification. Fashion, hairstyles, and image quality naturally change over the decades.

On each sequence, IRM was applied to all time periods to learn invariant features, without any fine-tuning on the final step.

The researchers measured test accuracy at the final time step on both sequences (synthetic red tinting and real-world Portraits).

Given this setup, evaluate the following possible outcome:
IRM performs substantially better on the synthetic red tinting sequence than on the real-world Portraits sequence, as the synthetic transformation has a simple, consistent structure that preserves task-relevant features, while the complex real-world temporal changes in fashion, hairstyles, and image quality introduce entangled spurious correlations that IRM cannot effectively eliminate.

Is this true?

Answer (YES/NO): NO